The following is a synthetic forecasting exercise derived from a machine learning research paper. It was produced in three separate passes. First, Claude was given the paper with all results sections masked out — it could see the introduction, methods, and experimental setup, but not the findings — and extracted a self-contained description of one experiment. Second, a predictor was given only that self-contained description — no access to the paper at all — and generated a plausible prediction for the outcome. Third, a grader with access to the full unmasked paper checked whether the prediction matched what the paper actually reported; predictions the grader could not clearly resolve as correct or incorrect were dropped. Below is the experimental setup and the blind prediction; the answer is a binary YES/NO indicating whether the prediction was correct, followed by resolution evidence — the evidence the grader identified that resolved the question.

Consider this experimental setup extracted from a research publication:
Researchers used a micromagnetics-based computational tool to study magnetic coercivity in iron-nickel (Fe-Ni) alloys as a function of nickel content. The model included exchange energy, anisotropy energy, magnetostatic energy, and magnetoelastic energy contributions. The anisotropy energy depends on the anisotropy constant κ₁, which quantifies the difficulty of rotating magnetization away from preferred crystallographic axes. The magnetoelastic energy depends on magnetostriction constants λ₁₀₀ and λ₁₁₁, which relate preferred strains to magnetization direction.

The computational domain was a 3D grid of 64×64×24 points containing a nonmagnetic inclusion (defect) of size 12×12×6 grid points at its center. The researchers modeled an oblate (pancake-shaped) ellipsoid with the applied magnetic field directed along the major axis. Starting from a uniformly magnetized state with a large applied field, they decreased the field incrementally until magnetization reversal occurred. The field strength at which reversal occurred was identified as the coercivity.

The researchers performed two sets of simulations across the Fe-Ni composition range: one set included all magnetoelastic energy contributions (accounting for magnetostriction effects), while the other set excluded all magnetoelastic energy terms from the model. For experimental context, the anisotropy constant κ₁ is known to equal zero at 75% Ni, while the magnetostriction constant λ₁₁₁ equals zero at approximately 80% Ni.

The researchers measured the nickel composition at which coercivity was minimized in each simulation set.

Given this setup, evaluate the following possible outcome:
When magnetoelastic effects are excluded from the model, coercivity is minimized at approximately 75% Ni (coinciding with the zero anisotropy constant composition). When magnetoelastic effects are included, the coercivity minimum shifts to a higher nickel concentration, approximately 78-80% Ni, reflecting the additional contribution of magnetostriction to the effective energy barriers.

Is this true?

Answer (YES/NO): YES